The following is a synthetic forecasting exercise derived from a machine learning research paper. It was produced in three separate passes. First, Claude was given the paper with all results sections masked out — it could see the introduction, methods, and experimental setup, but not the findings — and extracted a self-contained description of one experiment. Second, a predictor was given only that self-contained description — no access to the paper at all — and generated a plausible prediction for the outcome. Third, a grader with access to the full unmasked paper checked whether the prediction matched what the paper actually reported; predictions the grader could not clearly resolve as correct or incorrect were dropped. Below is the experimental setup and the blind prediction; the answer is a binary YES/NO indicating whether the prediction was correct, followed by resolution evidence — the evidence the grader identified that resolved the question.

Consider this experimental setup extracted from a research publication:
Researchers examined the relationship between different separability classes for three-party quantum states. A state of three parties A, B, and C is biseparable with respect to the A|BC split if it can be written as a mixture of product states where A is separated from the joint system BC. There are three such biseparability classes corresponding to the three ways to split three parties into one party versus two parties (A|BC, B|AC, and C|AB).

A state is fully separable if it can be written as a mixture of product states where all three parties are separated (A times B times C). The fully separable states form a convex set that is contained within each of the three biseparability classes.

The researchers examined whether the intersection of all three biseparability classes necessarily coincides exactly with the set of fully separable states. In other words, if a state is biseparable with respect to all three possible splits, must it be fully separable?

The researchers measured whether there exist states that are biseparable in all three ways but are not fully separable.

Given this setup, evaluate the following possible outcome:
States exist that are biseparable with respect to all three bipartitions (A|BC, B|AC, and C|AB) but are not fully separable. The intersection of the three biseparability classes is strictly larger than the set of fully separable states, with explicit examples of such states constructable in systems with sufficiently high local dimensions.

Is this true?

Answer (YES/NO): YES